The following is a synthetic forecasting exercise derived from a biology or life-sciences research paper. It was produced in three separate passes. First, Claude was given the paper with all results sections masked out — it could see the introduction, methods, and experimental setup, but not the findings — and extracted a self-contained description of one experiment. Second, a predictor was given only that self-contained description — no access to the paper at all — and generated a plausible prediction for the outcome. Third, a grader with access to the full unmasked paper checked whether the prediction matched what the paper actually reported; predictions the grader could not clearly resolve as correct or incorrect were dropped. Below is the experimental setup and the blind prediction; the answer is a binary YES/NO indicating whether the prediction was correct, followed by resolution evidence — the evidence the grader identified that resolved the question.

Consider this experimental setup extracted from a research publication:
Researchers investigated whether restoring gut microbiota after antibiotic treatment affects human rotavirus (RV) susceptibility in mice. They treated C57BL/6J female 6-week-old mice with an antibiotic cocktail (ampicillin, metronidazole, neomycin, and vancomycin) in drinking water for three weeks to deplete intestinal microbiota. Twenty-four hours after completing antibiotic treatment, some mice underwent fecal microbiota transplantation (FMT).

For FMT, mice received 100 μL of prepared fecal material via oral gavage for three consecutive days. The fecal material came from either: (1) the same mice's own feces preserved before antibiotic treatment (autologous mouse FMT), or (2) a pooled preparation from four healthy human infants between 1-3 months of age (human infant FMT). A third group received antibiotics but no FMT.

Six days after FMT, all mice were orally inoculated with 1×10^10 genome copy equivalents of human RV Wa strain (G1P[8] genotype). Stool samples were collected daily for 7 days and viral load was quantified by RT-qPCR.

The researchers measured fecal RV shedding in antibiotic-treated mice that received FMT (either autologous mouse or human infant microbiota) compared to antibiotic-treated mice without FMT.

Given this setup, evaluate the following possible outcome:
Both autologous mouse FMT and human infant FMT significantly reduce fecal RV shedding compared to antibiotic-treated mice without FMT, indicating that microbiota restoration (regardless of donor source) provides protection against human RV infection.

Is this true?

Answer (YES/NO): NO